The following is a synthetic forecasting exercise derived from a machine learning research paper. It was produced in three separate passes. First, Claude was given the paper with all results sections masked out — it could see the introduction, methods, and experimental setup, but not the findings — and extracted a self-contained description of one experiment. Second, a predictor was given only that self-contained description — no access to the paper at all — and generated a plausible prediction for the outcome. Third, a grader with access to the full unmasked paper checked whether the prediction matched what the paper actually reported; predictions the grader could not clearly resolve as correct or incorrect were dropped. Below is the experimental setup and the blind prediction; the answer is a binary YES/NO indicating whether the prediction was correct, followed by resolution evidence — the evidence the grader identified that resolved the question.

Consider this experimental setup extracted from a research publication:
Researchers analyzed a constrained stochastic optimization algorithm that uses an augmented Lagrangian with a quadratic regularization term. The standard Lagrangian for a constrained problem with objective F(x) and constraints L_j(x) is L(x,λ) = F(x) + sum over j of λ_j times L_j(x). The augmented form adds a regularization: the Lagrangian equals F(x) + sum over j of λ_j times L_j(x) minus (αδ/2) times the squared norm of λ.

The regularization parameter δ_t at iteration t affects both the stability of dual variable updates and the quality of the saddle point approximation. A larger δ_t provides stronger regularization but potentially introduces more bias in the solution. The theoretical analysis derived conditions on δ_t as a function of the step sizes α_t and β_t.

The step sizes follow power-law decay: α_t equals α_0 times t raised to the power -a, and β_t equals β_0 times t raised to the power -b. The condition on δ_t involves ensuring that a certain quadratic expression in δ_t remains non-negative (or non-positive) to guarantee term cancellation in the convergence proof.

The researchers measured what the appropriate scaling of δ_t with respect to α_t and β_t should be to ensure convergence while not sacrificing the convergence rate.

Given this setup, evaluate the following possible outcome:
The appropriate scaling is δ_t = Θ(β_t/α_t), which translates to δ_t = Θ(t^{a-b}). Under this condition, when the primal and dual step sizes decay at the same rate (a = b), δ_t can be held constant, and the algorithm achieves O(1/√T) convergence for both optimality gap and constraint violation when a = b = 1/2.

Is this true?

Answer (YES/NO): NO